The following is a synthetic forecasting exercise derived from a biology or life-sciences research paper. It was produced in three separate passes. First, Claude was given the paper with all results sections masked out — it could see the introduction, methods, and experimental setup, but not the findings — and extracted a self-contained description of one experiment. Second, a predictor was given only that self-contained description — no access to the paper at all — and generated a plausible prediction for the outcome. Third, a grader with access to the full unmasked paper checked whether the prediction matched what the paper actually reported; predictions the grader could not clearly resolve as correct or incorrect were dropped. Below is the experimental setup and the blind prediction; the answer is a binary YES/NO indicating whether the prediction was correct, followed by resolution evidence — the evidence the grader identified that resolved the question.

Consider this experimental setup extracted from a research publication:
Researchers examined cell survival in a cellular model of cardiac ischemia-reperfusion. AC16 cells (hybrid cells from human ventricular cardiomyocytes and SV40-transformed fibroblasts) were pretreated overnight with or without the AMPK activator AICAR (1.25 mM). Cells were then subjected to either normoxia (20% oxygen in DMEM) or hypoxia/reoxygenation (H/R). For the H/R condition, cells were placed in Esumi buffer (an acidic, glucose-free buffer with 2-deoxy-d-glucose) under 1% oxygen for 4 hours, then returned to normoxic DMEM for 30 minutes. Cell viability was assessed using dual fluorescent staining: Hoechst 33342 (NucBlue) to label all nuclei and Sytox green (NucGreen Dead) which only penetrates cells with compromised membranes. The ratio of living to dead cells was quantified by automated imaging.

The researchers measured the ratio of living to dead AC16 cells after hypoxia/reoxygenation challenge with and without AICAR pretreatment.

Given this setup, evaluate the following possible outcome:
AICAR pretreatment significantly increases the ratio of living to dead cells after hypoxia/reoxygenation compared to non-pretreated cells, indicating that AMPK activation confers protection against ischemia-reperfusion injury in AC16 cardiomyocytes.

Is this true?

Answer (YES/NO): NO